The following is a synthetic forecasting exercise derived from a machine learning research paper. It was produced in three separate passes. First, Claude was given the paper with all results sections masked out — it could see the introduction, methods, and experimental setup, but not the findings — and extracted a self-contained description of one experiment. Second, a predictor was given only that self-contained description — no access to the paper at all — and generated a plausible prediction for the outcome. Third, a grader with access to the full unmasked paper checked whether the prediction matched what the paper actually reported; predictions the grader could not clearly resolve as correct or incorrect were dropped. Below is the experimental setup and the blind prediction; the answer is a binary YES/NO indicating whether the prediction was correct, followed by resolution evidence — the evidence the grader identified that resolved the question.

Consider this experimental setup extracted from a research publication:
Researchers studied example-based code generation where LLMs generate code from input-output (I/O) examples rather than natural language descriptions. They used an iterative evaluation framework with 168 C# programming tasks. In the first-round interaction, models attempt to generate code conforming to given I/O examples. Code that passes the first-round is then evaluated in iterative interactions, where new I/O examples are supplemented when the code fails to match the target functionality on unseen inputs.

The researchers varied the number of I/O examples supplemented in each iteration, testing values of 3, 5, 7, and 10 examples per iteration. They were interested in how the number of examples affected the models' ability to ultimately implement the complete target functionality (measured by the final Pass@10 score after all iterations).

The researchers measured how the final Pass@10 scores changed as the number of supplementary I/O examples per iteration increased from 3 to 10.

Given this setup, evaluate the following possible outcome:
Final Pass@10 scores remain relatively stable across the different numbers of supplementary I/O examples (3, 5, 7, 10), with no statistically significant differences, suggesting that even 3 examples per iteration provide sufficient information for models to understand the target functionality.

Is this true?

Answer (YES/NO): NO